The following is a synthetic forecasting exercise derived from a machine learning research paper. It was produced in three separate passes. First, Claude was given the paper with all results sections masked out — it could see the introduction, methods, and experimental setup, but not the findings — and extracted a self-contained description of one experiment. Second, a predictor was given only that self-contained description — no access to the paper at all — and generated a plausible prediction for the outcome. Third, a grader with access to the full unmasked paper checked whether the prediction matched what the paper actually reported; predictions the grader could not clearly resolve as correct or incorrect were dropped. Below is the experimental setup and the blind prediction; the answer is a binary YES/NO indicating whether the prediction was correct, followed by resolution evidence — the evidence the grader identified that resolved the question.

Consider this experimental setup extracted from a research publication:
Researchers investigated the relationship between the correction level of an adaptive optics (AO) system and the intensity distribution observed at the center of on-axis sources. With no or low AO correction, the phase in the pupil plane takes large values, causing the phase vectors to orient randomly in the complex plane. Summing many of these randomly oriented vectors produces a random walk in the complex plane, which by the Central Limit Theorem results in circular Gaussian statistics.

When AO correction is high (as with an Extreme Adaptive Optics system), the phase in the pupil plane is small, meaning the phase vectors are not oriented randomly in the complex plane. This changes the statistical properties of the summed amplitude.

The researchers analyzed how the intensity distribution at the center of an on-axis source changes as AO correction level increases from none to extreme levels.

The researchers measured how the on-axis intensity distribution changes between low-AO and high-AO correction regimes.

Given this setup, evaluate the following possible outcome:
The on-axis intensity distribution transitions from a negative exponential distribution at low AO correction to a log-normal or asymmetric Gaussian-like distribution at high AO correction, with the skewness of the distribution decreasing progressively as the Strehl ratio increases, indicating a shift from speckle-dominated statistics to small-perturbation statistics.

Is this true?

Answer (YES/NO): NO